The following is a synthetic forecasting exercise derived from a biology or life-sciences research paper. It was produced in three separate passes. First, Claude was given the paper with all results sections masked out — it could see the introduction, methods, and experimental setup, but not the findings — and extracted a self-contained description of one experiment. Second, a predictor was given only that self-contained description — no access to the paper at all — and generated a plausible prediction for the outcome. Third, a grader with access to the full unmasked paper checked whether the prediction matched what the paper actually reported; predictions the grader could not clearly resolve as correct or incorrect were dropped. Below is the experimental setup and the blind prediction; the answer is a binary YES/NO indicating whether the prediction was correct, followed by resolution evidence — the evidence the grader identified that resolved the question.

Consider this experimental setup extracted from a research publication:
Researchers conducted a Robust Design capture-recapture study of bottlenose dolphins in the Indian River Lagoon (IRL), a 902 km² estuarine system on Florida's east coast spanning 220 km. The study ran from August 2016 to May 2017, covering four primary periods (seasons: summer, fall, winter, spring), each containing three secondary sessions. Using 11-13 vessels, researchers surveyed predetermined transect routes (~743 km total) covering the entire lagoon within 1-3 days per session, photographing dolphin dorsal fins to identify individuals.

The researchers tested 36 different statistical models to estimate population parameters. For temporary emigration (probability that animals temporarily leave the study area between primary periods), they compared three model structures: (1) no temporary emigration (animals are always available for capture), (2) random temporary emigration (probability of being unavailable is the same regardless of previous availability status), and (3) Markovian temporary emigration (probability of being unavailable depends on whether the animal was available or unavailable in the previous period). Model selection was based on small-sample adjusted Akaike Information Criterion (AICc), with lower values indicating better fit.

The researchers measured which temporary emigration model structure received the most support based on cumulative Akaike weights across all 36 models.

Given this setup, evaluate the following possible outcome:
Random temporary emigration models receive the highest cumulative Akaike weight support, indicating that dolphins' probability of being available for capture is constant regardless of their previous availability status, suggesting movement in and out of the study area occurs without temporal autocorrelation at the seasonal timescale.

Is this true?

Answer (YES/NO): YES